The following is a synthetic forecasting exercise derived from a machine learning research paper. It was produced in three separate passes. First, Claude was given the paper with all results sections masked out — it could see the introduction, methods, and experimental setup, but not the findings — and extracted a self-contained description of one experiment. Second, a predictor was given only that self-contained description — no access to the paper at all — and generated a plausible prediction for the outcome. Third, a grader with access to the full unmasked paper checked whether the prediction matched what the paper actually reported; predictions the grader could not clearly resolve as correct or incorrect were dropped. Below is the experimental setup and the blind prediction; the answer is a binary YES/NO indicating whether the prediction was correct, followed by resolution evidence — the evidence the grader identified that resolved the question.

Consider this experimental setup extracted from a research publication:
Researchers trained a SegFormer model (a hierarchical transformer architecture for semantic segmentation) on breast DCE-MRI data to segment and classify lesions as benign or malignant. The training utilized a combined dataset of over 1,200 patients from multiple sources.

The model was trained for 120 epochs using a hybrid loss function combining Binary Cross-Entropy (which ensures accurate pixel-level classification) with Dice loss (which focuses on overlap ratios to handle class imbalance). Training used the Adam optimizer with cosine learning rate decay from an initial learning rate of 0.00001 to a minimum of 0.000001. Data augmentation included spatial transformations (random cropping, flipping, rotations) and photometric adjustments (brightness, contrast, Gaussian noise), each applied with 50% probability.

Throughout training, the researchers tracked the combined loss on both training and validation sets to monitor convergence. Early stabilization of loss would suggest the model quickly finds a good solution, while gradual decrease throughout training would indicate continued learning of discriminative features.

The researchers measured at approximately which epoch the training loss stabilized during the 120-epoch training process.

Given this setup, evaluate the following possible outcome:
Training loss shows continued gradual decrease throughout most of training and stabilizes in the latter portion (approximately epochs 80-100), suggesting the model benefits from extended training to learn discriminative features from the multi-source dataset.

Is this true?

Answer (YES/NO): NO